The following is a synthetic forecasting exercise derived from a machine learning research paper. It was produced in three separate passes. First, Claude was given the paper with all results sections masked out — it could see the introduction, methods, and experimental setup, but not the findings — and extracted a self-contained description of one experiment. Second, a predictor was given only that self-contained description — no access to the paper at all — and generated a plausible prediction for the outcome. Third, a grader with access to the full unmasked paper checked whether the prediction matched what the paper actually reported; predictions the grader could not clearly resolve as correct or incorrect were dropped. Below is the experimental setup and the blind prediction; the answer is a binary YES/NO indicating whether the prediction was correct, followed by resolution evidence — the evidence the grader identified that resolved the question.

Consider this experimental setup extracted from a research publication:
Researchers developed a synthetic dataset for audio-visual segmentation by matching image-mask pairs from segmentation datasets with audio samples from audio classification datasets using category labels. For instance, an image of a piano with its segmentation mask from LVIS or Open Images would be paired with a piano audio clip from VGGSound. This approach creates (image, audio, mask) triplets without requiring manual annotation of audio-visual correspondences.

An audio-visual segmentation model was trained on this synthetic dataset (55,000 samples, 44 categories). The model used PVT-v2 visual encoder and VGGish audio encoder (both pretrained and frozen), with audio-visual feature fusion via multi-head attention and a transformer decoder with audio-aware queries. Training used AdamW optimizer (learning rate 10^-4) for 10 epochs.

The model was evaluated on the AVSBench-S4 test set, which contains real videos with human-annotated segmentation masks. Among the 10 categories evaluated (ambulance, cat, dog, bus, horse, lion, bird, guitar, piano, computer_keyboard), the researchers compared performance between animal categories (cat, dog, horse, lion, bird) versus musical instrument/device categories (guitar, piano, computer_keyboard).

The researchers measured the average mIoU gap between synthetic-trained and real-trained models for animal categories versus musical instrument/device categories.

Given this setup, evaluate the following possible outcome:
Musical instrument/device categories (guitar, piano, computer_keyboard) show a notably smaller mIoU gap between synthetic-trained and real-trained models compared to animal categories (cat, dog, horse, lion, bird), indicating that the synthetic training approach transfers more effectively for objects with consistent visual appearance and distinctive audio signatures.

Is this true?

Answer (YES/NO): NO